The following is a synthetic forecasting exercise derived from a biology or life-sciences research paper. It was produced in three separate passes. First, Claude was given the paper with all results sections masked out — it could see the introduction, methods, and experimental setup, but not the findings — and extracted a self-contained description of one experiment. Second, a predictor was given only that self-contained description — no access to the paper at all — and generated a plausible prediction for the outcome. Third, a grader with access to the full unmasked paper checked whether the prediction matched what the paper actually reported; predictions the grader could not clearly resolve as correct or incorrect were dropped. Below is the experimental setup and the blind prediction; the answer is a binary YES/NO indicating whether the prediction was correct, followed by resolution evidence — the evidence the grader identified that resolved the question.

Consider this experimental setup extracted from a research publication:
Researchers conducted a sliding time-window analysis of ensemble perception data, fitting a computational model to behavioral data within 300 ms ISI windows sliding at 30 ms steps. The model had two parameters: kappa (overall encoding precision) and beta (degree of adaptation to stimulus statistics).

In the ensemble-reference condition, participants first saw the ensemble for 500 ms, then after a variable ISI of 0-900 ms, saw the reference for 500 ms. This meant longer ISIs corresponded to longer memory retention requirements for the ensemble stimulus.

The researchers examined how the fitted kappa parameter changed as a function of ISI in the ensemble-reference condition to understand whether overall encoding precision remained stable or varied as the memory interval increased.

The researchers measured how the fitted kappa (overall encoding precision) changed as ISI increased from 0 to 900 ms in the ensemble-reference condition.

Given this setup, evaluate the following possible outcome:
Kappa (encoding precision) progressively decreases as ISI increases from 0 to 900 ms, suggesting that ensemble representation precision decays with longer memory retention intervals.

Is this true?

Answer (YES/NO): NO